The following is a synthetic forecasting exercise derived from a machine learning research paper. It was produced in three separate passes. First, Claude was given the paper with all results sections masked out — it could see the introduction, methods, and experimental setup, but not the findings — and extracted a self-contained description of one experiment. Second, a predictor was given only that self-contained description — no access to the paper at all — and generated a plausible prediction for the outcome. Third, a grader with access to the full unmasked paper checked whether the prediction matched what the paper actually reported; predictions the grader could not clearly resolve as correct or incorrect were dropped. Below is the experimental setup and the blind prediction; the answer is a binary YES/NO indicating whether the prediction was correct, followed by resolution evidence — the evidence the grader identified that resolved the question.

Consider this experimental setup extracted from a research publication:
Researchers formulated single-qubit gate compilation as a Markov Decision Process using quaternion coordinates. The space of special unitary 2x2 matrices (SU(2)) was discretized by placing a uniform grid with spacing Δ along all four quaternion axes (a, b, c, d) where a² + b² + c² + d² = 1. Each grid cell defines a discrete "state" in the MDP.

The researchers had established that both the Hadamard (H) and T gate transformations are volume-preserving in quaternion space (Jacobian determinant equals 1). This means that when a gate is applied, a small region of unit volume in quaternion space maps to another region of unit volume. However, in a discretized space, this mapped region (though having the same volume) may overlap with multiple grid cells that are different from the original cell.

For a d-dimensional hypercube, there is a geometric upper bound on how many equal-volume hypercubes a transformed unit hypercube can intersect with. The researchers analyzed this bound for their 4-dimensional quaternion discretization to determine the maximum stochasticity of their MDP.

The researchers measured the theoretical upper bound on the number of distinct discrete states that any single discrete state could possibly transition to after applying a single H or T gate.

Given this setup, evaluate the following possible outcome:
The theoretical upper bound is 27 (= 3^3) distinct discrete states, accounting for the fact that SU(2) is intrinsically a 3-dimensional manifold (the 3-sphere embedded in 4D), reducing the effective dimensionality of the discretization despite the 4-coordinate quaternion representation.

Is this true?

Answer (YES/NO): NO